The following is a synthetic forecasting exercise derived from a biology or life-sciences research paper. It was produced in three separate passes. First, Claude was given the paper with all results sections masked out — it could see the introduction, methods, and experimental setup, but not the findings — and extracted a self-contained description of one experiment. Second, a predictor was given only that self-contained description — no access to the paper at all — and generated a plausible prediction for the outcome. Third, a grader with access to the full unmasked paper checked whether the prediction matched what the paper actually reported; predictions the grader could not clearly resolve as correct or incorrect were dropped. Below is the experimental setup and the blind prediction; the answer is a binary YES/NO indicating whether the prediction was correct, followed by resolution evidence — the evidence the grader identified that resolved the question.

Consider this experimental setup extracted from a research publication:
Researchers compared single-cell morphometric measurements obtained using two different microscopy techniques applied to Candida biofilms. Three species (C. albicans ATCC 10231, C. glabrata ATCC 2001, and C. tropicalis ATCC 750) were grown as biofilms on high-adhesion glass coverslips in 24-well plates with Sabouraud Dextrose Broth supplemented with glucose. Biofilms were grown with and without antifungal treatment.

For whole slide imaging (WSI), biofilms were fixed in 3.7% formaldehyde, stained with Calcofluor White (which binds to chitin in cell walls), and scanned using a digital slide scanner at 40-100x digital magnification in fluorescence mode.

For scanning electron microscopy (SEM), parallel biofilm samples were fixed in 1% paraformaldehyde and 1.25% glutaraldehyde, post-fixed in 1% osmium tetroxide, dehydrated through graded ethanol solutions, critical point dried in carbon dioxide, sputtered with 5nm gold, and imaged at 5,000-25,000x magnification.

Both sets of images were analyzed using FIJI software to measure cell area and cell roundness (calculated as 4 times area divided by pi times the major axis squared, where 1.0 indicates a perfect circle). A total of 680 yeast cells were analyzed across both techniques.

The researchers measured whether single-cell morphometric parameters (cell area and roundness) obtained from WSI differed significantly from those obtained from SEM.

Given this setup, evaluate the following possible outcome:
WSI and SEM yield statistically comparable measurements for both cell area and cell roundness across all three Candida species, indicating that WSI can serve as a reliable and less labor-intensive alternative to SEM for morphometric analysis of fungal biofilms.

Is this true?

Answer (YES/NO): YES